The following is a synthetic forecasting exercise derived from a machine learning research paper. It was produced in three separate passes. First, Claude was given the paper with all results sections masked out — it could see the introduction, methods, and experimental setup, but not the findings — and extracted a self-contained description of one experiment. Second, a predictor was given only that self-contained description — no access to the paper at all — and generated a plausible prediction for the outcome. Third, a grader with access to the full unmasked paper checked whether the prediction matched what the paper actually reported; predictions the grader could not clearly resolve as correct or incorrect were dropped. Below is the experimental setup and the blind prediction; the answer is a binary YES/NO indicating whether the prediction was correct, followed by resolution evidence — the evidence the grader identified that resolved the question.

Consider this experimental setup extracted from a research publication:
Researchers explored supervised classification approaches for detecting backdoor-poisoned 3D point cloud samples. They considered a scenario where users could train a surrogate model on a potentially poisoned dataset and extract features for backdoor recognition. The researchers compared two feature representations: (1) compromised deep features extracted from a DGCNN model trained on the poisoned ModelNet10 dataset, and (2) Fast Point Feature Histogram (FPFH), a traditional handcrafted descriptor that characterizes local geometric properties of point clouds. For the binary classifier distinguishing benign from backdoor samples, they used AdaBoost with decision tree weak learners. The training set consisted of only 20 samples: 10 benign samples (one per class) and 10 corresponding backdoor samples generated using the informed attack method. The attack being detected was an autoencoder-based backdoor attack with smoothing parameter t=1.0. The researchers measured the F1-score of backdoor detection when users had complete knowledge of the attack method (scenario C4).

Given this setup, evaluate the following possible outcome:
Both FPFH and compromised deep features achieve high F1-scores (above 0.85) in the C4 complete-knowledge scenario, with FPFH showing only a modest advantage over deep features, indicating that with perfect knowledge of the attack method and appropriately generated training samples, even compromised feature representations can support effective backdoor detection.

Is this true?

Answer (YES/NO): YES